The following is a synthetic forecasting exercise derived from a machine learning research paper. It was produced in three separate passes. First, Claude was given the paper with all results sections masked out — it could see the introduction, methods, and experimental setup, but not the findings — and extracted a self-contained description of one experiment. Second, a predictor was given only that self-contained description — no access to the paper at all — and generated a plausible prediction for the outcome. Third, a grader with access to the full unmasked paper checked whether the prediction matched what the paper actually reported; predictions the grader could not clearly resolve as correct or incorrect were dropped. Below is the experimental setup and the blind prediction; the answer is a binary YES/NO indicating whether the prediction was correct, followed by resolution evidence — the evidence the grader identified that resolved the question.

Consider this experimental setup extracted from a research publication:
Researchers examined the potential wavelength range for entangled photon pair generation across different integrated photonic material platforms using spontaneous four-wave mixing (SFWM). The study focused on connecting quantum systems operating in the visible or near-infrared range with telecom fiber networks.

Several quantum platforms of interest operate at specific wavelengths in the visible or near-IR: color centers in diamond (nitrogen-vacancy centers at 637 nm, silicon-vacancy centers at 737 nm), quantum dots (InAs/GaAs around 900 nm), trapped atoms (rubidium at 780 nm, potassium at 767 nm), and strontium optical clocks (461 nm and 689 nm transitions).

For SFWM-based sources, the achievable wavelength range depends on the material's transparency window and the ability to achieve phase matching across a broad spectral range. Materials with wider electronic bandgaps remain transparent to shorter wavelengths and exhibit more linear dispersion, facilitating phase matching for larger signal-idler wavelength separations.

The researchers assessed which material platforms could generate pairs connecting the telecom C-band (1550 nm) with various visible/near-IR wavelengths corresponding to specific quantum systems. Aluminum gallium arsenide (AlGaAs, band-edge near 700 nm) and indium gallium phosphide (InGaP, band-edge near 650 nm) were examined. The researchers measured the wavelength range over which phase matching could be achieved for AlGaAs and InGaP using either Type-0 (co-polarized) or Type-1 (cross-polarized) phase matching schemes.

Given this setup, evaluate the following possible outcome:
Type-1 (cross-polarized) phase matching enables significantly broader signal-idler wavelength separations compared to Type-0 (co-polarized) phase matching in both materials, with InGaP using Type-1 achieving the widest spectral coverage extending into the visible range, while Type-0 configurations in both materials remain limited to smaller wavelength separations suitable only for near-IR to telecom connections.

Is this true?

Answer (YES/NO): NO